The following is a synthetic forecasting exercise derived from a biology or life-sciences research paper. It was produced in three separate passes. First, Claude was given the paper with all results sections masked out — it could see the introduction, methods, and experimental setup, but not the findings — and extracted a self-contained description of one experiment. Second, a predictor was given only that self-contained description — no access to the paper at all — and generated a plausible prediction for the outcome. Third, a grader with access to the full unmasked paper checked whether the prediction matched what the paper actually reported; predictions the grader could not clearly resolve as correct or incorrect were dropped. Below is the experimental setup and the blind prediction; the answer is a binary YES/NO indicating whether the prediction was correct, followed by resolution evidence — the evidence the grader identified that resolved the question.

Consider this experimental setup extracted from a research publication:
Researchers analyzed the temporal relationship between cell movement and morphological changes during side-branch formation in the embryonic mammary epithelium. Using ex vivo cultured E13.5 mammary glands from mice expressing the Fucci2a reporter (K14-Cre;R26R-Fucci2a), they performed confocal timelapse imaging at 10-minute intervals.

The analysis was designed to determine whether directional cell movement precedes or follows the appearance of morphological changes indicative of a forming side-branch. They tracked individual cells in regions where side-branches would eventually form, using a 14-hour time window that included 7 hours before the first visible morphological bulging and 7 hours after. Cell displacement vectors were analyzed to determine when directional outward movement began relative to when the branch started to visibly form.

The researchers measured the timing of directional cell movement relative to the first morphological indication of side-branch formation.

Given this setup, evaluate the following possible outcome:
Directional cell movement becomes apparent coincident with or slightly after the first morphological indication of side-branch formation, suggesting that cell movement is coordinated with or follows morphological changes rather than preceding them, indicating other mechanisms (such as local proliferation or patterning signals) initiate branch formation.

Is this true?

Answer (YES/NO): NO